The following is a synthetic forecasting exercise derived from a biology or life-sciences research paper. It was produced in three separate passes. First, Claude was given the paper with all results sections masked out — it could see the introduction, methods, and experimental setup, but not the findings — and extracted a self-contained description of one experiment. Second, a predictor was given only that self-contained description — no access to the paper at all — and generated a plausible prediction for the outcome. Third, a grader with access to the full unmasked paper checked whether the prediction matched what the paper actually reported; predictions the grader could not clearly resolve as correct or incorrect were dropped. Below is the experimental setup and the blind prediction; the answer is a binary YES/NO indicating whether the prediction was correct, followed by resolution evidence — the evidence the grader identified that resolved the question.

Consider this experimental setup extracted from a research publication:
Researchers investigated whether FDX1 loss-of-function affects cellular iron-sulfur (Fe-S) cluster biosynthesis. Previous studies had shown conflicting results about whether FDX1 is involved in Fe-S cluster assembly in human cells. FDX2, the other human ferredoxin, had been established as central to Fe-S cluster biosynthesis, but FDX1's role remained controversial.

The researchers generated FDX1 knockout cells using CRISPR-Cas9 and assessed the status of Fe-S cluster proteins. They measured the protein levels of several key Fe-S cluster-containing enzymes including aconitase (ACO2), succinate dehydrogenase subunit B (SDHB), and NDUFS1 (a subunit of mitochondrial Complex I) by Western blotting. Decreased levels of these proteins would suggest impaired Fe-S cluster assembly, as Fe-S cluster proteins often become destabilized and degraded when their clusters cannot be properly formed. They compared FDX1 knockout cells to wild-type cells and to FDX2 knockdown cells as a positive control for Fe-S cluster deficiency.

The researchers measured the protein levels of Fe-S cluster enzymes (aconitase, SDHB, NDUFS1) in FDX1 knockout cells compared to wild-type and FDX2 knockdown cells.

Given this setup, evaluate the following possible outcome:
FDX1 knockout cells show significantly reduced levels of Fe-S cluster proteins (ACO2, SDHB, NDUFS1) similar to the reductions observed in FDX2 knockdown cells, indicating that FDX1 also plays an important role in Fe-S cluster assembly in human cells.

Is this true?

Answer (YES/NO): NO